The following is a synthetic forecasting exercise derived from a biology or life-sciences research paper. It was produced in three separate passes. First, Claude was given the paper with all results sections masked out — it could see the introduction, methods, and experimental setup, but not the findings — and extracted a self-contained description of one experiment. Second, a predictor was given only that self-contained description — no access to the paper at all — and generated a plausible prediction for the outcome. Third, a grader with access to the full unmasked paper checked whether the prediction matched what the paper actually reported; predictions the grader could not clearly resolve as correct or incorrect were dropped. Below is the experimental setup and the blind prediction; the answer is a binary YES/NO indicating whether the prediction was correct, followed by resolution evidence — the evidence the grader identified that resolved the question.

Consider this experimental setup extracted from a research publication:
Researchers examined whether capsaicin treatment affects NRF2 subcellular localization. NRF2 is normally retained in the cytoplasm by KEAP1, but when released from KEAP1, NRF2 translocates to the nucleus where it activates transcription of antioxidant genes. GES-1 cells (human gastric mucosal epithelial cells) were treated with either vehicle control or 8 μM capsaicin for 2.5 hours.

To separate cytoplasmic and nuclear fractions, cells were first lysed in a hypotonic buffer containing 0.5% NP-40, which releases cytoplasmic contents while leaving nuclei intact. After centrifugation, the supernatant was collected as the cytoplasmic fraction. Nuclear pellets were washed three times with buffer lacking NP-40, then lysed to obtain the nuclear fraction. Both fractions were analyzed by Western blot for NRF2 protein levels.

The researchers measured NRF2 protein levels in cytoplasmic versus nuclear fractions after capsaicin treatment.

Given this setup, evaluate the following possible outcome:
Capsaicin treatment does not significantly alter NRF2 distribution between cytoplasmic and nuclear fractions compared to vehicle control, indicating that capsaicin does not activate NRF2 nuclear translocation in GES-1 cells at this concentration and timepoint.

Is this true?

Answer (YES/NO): NO